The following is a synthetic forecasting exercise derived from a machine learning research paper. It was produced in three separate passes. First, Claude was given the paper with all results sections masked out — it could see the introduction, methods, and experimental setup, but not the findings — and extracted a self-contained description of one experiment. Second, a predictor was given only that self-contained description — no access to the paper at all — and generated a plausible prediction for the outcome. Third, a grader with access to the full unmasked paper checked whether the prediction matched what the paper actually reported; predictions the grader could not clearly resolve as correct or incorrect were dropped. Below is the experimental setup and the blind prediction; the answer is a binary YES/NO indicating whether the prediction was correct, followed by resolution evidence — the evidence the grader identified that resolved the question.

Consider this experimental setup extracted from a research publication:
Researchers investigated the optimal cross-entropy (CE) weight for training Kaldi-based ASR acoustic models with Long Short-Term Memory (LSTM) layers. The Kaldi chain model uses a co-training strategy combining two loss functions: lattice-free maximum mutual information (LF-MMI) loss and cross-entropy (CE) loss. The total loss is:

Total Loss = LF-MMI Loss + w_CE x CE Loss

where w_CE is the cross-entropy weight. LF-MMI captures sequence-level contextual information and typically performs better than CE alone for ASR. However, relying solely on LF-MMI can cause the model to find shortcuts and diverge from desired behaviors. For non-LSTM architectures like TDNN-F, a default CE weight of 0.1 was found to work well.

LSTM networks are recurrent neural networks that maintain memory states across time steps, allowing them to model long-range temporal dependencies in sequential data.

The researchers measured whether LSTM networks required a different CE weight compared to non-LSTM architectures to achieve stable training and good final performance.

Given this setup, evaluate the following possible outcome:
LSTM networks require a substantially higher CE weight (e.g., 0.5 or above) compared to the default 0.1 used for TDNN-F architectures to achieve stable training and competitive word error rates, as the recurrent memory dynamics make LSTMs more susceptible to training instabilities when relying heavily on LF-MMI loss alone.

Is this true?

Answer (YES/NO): NO